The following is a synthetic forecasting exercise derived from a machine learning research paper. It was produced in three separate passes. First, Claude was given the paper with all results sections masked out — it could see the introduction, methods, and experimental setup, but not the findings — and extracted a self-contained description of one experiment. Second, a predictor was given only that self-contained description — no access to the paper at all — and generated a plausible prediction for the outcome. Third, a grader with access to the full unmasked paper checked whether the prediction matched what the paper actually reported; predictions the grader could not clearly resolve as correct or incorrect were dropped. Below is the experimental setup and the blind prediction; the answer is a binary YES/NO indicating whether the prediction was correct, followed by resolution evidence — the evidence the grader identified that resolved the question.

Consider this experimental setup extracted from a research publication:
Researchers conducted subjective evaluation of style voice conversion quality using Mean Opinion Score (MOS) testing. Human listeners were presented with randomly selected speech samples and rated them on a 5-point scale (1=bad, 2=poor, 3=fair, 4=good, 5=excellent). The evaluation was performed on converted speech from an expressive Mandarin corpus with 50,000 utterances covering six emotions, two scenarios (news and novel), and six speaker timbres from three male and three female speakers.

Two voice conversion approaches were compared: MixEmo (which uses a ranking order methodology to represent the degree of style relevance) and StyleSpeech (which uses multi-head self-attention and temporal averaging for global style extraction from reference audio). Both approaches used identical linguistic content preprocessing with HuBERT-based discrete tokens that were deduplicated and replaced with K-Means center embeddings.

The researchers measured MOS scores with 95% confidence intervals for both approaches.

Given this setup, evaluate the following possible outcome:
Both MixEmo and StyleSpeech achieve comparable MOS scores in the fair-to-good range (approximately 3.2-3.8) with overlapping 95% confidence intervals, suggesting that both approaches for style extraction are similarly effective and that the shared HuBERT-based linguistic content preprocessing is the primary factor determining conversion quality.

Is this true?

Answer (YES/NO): NO